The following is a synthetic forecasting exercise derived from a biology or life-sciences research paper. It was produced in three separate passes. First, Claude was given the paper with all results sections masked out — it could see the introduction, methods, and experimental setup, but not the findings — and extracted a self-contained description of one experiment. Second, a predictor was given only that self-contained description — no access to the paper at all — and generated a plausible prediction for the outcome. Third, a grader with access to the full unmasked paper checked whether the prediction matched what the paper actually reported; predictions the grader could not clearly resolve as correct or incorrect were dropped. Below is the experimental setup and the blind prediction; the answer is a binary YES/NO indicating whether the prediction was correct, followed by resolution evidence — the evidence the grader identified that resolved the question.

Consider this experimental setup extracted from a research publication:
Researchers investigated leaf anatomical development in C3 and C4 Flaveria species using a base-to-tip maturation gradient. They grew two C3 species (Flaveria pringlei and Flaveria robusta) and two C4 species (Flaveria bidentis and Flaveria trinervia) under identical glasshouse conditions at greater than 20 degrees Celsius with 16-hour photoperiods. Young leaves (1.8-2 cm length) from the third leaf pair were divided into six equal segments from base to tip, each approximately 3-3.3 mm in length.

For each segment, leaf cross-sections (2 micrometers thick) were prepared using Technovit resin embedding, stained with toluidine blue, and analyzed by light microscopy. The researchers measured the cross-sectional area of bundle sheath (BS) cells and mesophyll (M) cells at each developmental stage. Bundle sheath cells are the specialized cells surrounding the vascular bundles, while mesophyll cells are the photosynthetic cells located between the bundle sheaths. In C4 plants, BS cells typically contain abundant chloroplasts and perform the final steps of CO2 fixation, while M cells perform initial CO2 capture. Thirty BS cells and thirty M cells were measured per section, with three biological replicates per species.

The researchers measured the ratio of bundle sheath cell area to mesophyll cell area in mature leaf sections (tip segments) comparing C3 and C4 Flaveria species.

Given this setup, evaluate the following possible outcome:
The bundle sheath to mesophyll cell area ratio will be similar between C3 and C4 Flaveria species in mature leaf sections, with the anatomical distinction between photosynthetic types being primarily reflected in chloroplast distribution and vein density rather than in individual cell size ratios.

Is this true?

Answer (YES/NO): NO